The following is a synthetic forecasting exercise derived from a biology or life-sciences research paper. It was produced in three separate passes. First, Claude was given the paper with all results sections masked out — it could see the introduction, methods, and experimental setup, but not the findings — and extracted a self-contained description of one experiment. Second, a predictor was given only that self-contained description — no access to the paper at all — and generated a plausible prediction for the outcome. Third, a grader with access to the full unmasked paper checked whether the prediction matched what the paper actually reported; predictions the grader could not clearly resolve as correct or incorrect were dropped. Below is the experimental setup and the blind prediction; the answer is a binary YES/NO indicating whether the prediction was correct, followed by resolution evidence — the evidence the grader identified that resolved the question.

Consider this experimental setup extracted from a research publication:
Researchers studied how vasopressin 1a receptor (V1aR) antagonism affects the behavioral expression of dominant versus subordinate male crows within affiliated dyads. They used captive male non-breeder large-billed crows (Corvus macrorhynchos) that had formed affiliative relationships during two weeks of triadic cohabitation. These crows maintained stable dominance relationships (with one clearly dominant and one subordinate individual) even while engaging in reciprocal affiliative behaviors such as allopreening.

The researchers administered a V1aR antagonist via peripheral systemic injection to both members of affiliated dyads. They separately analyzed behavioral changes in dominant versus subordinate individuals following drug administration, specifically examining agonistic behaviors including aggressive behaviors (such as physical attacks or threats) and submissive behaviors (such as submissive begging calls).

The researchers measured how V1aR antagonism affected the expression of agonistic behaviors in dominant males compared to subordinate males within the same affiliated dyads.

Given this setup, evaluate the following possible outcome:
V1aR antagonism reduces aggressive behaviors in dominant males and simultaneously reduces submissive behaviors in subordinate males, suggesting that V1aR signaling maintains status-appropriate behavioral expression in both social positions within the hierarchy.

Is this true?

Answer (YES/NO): NO